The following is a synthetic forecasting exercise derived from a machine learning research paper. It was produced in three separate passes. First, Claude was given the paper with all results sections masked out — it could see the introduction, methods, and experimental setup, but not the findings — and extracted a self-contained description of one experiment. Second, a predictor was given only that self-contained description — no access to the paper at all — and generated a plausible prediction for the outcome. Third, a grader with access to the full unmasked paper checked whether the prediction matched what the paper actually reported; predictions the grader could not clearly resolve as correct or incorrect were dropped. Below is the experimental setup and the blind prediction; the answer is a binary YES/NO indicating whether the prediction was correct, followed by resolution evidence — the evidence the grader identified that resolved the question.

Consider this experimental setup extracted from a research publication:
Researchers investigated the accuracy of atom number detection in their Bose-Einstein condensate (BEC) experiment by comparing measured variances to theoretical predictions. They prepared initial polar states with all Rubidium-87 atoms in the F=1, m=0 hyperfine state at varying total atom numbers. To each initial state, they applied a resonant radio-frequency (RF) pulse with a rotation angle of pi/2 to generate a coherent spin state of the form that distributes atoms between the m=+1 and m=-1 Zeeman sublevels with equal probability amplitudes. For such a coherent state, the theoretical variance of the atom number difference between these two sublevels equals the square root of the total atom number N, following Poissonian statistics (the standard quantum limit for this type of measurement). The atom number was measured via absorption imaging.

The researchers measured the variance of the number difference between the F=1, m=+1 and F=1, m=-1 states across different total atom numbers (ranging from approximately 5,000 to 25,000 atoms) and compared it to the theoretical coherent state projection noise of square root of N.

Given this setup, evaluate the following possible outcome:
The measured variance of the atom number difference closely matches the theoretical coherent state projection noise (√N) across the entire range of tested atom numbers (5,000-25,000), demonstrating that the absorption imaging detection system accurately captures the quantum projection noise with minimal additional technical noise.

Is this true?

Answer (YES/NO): YES